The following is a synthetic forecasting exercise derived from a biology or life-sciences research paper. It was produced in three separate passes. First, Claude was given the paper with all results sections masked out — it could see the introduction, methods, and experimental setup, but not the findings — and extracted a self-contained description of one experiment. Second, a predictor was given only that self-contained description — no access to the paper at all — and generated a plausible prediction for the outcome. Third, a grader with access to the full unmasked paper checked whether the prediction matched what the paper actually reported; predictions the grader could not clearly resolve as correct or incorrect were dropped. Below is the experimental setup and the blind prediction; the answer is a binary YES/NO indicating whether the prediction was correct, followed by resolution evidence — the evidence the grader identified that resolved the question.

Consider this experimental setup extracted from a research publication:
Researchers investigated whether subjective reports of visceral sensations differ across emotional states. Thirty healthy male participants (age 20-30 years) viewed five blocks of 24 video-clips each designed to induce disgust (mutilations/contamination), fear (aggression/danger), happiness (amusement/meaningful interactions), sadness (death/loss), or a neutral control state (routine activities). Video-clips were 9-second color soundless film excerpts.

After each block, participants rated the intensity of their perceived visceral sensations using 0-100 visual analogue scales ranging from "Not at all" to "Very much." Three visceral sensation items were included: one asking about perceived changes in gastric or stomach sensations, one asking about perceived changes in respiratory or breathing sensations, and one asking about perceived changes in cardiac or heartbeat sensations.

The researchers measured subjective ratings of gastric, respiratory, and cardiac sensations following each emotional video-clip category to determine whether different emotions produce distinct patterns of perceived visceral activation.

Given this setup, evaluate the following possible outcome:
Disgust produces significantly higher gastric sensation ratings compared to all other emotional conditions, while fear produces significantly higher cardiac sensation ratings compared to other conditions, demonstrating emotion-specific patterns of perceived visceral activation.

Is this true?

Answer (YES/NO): NO